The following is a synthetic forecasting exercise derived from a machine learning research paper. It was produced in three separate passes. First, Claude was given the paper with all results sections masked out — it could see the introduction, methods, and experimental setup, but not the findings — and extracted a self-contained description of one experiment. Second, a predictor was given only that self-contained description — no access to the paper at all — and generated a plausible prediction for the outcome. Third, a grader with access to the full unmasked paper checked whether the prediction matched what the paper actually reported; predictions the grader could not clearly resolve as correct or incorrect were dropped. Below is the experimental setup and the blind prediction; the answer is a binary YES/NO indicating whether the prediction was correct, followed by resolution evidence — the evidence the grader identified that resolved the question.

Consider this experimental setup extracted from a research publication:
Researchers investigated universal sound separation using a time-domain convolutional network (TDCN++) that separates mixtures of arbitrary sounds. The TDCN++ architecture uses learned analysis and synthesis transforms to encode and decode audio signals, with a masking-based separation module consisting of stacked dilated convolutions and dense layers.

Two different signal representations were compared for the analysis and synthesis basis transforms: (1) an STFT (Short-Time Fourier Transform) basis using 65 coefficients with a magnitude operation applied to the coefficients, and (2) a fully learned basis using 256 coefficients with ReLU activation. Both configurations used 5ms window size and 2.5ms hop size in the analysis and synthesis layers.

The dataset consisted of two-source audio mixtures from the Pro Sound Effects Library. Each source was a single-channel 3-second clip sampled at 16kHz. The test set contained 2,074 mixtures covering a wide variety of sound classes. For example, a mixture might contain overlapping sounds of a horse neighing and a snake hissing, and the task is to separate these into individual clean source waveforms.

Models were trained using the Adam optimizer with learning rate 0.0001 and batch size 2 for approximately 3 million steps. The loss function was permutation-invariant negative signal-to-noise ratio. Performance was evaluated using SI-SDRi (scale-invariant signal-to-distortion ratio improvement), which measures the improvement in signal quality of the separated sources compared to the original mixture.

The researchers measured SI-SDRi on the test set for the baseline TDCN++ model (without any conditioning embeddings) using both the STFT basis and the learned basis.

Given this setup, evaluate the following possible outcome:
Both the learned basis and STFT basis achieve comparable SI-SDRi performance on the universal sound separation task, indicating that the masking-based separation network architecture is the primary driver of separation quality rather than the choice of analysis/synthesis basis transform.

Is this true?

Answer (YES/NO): NO